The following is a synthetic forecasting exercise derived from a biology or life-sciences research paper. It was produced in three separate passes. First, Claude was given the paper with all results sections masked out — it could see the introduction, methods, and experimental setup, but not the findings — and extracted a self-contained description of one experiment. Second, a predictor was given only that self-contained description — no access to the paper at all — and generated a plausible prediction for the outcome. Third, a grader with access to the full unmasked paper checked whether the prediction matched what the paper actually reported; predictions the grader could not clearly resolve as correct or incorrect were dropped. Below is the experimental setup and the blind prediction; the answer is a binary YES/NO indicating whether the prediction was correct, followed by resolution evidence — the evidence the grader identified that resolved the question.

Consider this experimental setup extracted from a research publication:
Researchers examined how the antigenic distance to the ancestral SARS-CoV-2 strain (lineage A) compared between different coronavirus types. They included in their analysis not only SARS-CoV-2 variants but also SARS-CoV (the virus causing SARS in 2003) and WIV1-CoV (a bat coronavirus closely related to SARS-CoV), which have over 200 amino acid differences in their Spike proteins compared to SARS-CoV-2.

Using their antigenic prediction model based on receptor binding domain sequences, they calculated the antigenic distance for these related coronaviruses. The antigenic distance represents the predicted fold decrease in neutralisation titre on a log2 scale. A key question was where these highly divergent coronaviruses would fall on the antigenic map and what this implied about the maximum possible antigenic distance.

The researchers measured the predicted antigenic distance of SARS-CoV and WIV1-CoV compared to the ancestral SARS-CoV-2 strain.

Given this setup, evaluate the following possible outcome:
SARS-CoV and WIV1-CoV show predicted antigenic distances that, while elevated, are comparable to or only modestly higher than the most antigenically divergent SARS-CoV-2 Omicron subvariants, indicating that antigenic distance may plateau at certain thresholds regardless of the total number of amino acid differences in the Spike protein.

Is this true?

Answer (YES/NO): NO